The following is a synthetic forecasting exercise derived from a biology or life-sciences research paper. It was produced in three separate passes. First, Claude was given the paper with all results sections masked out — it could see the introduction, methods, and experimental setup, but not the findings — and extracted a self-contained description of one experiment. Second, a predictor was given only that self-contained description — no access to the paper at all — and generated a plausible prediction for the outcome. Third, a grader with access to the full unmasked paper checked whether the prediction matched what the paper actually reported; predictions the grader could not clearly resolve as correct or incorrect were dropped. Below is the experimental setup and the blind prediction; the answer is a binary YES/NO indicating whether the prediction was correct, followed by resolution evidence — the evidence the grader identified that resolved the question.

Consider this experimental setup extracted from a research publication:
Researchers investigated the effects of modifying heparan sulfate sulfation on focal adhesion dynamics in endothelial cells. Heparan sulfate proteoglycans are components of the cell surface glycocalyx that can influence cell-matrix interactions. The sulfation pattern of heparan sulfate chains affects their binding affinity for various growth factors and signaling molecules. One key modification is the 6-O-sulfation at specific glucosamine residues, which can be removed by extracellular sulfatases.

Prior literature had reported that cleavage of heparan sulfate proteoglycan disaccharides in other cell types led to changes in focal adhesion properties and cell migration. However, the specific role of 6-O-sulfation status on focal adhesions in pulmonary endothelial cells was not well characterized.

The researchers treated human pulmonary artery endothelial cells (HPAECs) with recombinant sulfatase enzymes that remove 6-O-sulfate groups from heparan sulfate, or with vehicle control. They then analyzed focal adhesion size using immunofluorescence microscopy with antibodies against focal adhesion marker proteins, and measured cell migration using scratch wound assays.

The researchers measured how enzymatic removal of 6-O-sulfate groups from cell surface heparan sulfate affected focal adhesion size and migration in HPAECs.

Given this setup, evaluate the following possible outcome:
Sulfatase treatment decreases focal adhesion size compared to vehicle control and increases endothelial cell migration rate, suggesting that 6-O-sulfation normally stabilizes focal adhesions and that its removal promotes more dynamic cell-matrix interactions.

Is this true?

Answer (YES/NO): NO